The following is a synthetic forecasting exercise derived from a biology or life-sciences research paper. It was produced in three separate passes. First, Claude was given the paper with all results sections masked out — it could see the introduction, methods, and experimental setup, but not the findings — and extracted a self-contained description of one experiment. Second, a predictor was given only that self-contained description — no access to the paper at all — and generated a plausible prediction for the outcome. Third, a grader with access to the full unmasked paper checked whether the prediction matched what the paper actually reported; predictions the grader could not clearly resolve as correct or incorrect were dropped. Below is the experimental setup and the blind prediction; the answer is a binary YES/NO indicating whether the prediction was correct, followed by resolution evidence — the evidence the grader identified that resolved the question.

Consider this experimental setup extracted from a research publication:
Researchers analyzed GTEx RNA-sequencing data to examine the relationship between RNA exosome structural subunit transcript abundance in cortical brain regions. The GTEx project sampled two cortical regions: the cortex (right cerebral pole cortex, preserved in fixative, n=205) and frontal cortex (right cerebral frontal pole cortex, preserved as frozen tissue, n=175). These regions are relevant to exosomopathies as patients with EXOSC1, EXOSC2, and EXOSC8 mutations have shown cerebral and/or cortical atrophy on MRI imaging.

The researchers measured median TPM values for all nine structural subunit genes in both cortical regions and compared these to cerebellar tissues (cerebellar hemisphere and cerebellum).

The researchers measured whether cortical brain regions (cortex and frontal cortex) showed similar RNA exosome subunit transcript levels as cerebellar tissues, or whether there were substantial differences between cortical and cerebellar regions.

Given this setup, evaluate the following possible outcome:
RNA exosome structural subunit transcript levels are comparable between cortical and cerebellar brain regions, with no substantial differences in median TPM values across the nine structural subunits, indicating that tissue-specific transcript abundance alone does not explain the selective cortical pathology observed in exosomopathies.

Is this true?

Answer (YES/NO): NO